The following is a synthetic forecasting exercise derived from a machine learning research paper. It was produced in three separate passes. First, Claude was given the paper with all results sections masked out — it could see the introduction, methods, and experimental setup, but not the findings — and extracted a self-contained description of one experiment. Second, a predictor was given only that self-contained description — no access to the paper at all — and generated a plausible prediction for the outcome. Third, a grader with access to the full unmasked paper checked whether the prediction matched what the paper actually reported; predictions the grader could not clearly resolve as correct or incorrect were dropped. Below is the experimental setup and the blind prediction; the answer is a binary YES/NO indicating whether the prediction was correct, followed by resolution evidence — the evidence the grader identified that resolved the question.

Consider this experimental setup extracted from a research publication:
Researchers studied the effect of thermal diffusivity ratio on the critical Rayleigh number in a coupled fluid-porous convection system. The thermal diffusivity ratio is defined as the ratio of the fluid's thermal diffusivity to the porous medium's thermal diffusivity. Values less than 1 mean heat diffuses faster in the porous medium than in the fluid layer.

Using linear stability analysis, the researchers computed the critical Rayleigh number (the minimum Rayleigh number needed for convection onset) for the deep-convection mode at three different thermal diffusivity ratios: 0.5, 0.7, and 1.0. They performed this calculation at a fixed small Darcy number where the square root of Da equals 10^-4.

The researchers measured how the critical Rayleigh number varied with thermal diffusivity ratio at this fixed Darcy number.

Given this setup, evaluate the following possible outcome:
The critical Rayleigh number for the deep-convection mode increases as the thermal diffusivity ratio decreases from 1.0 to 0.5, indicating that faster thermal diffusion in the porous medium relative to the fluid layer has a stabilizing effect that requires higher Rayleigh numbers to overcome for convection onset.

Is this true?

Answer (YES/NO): NO